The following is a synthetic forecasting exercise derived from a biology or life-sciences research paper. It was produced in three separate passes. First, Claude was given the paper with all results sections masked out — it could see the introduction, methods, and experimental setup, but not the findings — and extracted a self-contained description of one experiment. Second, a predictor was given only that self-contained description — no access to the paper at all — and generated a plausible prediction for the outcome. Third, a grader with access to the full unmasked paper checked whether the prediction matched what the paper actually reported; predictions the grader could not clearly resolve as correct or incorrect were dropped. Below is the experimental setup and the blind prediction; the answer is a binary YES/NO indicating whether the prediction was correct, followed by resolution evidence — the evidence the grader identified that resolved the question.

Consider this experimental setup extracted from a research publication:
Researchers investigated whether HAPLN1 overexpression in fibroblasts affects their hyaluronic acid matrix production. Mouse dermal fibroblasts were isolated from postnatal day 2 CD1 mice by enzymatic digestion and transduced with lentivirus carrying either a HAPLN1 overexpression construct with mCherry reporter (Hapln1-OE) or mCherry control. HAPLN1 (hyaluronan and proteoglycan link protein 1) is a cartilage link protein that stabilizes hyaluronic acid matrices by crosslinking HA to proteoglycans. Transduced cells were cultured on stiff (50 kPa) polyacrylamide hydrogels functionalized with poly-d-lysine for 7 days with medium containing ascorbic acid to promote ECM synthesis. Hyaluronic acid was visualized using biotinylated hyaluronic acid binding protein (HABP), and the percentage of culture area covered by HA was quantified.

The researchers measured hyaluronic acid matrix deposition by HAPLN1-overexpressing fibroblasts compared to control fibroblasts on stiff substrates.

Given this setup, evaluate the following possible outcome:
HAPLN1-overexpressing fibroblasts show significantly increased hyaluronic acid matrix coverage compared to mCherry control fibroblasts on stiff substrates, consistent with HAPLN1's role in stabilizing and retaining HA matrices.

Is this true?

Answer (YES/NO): YES